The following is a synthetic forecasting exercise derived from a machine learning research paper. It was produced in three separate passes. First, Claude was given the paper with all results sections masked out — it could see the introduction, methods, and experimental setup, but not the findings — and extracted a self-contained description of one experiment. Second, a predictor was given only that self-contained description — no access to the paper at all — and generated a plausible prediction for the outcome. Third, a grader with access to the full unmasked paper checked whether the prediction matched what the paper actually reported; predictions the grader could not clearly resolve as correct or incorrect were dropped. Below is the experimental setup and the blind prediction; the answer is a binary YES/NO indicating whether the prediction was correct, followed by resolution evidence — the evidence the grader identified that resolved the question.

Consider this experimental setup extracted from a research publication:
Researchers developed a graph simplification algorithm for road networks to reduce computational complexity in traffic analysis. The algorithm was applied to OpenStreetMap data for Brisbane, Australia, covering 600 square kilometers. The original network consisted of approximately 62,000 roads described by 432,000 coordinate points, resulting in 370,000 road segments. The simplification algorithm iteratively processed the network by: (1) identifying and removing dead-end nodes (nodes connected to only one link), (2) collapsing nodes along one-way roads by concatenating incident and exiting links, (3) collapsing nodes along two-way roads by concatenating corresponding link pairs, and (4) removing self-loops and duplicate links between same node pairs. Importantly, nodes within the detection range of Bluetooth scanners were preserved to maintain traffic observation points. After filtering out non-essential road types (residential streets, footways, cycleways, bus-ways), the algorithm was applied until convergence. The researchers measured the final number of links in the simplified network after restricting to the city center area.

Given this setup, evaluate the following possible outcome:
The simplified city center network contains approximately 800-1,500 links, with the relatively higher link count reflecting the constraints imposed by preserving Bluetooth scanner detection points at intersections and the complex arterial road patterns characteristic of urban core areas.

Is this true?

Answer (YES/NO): NO